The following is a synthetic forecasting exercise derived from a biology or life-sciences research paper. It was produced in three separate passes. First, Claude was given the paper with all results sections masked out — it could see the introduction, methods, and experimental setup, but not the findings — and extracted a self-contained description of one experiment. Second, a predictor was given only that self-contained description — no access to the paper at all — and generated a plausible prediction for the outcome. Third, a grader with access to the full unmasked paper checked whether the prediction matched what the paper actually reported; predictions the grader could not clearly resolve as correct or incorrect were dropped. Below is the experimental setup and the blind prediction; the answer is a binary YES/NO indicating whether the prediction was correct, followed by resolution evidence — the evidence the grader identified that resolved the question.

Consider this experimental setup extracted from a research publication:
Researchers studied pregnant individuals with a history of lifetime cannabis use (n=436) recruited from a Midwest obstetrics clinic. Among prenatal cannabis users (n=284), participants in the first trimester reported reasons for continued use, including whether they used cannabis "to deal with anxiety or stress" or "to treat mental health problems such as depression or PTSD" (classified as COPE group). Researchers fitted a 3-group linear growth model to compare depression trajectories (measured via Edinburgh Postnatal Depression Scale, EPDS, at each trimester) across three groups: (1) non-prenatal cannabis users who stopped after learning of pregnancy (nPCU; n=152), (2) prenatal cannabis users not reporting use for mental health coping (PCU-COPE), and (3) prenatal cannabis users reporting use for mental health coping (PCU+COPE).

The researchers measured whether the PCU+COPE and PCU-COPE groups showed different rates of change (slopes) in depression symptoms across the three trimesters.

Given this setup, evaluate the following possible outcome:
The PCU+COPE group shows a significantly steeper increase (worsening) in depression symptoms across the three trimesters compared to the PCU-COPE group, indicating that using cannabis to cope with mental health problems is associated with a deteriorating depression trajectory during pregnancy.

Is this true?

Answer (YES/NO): NO